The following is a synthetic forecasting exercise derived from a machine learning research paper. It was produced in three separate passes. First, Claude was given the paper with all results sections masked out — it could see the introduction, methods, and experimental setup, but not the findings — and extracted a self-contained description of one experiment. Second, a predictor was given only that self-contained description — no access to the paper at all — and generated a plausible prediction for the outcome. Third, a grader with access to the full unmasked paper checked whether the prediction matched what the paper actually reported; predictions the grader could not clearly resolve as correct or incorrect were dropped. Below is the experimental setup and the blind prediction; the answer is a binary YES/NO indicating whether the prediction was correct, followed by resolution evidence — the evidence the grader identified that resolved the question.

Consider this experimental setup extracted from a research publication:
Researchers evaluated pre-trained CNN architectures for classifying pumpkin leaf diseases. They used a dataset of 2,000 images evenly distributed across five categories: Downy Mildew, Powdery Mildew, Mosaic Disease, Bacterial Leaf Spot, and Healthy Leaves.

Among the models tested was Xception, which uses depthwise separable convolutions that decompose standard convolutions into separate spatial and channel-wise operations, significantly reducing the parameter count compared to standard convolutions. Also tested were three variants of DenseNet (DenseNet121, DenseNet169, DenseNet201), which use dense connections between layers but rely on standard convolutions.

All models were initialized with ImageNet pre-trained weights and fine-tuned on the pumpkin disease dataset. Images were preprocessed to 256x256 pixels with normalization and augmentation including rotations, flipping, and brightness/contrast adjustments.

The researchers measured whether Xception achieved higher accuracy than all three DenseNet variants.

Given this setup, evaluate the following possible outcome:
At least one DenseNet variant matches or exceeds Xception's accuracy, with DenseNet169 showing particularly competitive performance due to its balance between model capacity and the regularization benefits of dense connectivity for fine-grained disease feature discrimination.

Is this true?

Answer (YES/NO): NO